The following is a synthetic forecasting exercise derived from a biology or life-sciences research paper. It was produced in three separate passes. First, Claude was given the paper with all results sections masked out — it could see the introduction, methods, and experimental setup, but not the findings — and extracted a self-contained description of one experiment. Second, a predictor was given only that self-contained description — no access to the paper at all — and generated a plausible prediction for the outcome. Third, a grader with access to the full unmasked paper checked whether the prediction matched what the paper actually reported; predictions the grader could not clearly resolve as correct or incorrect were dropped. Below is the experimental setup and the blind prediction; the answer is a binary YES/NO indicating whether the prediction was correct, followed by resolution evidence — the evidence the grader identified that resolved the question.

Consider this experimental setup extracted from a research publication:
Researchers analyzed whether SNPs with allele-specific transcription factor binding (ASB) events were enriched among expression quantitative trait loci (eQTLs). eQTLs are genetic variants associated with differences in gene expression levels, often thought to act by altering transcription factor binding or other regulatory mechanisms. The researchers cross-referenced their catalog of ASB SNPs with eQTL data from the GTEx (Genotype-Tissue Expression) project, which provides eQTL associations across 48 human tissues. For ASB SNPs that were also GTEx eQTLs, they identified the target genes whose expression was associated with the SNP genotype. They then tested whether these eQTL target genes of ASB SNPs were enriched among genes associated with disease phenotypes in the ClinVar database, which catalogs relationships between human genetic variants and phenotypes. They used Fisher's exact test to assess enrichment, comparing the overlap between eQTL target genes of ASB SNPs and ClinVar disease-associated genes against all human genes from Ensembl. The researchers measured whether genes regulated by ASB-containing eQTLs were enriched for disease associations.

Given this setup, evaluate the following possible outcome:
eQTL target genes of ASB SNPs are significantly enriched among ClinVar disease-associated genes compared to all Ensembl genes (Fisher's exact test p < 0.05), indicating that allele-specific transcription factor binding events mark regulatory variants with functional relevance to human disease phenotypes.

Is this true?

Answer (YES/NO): YES